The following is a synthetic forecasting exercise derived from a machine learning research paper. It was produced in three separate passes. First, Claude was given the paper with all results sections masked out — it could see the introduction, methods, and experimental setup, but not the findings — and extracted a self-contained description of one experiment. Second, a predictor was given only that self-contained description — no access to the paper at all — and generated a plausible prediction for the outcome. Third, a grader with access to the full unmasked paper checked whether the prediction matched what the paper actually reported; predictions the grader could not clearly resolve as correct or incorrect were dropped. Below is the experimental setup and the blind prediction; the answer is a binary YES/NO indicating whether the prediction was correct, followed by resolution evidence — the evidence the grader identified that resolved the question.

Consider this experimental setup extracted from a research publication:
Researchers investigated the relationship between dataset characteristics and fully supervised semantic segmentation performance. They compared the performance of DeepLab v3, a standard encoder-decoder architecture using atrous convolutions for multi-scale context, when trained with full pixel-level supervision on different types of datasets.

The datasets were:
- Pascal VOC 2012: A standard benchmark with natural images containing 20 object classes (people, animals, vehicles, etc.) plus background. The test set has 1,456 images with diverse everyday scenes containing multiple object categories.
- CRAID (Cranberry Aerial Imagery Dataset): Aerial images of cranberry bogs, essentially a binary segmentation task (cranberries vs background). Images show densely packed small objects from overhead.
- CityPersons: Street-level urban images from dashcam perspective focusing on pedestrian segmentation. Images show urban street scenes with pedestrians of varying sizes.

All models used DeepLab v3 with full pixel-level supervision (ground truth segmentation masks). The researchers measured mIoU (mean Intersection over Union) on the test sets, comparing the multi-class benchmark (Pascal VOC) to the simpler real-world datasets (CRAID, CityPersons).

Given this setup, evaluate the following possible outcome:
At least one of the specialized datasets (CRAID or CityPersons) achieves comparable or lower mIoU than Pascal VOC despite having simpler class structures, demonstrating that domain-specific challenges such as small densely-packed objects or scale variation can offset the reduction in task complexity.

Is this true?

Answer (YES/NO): YES